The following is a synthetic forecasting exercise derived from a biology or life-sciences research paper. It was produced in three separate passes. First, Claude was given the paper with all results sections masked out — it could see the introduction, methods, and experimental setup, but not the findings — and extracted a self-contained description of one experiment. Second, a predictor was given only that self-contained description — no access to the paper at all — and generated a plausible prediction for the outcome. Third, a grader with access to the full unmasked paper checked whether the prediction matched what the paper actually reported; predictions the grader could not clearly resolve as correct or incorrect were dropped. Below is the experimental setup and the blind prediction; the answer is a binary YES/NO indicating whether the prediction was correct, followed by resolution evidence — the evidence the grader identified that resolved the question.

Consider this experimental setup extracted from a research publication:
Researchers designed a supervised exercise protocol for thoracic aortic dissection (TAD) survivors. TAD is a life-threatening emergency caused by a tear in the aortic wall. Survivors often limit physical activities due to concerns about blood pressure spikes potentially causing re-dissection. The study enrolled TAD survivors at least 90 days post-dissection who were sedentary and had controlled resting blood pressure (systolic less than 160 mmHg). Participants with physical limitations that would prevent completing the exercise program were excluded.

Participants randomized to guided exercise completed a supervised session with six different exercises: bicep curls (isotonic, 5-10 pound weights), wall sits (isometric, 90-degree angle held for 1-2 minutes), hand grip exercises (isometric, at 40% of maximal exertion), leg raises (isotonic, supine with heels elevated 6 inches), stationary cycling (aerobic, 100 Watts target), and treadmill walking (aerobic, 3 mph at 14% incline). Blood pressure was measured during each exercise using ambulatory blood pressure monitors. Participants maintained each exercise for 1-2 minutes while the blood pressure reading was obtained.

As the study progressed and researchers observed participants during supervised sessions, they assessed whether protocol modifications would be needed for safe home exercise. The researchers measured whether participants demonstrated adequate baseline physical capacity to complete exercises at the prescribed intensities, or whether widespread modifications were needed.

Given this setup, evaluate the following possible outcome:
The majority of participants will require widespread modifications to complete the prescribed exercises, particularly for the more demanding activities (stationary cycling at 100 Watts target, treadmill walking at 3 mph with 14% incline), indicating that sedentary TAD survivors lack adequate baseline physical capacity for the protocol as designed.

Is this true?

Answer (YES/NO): NO